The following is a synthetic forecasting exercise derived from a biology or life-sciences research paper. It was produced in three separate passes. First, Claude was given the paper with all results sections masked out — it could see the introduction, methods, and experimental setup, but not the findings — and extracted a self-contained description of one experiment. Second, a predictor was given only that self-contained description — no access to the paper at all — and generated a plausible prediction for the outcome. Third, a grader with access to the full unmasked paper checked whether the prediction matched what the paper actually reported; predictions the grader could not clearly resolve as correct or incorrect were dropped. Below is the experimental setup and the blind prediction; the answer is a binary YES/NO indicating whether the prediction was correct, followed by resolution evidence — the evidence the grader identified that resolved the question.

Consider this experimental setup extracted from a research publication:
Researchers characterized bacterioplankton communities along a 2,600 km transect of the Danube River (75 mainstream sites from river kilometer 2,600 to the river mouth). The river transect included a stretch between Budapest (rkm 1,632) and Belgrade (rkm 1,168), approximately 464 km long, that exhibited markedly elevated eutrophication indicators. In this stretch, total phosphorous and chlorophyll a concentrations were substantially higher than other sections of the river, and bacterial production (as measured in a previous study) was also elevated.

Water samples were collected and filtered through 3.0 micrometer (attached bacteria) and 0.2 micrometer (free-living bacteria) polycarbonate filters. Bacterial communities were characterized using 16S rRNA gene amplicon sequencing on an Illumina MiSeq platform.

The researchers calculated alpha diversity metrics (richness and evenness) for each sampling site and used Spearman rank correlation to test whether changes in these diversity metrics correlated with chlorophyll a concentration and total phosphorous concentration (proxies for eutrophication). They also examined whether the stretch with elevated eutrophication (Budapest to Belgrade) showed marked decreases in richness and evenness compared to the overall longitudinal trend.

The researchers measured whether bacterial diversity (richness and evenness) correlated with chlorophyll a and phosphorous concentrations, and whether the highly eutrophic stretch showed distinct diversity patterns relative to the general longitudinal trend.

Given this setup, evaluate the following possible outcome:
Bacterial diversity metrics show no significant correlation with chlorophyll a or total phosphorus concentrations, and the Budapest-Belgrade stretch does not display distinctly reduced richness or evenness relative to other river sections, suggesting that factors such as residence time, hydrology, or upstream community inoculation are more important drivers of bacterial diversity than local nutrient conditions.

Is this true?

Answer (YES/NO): YES